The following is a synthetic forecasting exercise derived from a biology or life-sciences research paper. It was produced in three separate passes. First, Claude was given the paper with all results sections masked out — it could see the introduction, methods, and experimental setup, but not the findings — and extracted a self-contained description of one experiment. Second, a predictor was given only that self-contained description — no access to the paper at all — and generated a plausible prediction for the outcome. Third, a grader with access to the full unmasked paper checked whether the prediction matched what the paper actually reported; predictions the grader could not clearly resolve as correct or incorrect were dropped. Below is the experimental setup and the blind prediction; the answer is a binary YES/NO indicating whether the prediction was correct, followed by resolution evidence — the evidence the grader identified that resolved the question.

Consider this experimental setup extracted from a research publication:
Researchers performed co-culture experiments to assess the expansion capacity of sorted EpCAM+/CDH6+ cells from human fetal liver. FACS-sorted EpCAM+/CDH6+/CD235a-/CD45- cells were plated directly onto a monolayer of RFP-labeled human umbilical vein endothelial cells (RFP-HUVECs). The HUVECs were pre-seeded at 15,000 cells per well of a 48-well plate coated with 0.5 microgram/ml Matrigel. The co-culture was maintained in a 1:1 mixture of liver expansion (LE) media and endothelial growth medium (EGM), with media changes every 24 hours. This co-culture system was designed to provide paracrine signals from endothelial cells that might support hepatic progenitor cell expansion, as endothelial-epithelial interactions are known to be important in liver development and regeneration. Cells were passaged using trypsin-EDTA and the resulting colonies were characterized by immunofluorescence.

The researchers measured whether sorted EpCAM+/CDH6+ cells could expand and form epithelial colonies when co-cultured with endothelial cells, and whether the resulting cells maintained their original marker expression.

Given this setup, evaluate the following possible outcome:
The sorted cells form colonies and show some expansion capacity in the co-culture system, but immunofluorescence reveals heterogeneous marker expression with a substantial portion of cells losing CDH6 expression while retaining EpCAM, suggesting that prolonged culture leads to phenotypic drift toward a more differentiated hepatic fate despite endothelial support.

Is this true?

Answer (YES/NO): NO